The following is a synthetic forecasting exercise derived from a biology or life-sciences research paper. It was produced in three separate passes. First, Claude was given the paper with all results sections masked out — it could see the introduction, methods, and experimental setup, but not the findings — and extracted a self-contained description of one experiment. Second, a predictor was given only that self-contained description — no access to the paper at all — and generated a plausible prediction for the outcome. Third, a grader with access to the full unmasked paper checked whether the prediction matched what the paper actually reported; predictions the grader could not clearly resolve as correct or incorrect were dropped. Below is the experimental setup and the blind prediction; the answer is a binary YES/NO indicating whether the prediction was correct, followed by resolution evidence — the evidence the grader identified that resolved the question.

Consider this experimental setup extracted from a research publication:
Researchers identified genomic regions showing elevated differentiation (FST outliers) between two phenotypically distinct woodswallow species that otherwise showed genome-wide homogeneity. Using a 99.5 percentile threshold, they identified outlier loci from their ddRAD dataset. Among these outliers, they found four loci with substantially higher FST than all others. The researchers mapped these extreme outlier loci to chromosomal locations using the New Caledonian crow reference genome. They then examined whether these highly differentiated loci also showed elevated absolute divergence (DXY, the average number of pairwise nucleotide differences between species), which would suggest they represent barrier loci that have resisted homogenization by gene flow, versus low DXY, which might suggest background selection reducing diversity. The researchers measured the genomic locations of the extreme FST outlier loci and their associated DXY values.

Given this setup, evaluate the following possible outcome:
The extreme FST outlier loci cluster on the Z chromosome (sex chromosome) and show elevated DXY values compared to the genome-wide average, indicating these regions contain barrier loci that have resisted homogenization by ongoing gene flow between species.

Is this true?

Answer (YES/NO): NO